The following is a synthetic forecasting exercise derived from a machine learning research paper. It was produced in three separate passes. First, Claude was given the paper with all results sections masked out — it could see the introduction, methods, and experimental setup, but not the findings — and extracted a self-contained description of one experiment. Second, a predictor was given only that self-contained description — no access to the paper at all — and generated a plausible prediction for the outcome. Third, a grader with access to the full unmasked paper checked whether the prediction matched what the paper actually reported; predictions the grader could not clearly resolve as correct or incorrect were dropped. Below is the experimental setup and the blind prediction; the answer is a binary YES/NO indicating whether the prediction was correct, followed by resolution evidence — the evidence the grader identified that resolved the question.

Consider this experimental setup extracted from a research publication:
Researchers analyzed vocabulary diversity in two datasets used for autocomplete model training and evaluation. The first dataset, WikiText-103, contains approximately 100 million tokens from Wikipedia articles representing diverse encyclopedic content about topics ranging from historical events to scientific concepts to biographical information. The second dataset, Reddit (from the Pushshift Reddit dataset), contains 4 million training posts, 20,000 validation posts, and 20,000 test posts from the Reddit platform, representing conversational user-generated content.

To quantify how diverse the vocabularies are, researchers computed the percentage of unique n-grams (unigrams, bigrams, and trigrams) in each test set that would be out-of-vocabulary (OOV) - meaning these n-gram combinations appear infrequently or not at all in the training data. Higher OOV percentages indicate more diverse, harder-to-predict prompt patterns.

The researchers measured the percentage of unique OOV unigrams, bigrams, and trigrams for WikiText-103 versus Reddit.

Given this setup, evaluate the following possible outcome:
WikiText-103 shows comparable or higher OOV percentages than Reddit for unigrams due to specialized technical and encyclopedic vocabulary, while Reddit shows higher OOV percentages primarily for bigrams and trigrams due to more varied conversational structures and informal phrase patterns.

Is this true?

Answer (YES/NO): NO